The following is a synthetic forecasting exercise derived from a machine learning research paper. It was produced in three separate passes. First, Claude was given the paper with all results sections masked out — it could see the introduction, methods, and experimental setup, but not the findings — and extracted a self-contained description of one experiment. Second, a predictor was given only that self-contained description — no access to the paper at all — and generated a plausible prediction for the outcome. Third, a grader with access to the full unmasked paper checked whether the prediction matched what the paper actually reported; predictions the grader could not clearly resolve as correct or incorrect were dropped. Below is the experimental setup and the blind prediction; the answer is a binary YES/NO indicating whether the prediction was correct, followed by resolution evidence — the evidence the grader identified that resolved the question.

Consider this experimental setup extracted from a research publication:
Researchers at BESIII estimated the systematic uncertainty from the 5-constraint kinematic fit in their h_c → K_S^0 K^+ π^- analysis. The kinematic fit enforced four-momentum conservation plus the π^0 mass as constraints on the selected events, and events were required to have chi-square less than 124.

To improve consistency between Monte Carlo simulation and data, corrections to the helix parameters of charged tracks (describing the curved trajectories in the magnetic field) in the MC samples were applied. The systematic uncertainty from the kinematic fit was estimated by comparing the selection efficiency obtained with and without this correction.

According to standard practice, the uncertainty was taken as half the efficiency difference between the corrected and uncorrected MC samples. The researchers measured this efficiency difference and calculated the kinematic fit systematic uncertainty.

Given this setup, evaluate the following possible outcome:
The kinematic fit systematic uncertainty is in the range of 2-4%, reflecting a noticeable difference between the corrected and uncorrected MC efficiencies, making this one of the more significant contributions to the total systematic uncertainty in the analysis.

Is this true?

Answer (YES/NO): NO